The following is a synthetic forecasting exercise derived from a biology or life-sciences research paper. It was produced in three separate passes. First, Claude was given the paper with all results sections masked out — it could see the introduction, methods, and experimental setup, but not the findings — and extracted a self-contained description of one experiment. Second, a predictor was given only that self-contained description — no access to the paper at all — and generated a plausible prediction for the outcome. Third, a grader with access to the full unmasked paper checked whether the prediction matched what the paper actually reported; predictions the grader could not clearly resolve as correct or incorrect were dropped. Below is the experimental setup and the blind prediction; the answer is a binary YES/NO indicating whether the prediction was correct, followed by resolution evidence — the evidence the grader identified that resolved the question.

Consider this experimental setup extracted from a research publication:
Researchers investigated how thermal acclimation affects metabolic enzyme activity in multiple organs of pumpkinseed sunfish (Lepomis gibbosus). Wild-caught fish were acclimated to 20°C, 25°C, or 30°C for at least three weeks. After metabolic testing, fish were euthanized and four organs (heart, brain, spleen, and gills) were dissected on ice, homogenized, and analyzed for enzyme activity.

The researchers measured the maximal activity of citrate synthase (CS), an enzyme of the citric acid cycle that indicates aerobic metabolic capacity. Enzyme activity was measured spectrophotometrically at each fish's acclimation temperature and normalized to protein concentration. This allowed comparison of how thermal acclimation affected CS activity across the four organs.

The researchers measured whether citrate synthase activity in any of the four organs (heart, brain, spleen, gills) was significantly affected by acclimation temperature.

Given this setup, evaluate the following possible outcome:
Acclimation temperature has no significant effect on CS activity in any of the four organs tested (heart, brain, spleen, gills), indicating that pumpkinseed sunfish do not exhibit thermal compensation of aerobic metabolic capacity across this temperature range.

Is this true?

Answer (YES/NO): NO